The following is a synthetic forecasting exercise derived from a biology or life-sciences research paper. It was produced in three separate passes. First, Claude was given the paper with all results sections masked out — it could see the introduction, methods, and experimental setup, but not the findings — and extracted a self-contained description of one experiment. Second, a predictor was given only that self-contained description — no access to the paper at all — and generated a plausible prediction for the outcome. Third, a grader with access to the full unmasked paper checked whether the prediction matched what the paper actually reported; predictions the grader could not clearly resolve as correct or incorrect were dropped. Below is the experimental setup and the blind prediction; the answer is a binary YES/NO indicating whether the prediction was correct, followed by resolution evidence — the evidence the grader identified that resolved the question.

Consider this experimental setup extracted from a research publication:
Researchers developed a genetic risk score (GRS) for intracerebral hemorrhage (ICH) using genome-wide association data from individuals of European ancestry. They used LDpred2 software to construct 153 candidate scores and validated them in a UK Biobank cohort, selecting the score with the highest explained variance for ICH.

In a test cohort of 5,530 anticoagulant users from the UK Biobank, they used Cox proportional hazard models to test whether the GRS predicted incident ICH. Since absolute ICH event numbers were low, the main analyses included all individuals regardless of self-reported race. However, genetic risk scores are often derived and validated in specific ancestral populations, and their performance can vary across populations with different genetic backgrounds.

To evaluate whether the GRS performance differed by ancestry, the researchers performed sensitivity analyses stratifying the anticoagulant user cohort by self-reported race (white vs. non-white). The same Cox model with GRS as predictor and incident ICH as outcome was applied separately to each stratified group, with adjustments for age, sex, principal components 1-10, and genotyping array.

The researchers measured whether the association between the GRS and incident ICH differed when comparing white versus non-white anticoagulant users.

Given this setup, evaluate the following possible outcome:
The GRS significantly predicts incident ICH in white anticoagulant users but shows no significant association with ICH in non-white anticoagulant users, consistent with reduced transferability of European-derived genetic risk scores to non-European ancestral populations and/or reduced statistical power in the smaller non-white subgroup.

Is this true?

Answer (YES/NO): NO